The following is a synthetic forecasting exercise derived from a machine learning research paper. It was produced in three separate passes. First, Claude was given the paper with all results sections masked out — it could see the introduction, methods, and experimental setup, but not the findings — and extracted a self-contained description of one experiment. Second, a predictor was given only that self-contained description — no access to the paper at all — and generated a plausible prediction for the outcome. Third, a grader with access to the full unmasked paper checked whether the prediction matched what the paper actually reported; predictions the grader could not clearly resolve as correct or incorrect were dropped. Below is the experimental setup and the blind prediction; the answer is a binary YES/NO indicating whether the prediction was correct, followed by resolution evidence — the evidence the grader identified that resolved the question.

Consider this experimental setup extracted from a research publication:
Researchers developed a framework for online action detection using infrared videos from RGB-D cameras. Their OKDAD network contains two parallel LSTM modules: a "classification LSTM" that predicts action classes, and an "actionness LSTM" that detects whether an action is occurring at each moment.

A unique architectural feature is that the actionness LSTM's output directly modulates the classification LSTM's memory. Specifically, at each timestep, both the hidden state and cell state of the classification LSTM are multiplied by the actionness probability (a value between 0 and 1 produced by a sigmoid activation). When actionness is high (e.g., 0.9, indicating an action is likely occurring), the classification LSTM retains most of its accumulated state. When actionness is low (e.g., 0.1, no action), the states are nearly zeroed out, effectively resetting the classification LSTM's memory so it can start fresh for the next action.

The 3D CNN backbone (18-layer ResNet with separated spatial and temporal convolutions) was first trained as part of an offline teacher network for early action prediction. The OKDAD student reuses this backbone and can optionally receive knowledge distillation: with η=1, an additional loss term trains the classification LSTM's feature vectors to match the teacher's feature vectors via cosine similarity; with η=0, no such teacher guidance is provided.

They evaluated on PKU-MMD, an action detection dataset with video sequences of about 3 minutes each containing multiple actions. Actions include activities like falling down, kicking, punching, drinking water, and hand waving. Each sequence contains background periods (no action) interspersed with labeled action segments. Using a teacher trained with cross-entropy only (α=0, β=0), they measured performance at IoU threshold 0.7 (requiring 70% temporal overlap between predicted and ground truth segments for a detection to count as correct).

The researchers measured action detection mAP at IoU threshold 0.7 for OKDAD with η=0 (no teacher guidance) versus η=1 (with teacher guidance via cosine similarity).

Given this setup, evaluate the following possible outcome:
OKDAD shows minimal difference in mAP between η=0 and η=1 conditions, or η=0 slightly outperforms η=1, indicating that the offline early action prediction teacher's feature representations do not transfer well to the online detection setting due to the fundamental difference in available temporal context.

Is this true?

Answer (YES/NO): NO